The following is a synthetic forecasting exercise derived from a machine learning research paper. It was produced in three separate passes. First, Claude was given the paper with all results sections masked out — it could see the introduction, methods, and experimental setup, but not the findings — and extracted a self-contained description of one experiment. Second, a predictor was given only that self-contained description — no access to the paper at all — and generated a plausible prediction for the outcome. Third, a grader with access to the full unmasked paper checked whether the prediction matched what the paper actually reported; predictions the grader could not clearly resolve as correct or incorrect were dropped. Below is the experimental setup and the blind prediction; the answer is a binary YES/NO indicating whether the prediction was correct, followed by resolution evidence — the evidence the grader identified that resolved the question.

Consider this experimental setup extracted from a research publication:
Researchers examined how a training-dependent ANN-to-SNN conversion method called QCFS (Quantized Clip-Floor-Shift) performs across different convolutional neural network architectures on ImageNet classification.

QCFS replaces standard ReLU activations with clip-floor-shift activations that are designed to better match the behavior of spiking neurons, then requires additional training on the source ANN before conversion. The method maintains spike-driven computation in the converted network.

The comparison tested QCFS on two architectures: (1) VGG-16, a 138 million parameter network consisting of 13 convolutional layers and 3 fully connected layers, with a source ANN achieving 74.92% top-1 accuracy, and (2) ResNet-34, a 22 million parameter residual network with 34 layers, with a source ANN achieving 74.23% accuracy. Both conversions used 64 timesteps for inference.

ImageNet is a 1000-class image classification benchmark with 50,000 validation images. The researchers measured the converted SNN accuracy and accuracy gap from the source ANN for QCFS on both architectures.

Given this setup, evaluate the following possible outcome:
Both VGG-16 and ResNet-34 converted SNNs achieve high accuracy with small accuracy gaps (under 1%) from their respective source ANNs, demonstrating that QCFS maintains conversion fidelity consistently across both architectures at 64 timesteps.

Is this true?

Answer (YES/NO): NO